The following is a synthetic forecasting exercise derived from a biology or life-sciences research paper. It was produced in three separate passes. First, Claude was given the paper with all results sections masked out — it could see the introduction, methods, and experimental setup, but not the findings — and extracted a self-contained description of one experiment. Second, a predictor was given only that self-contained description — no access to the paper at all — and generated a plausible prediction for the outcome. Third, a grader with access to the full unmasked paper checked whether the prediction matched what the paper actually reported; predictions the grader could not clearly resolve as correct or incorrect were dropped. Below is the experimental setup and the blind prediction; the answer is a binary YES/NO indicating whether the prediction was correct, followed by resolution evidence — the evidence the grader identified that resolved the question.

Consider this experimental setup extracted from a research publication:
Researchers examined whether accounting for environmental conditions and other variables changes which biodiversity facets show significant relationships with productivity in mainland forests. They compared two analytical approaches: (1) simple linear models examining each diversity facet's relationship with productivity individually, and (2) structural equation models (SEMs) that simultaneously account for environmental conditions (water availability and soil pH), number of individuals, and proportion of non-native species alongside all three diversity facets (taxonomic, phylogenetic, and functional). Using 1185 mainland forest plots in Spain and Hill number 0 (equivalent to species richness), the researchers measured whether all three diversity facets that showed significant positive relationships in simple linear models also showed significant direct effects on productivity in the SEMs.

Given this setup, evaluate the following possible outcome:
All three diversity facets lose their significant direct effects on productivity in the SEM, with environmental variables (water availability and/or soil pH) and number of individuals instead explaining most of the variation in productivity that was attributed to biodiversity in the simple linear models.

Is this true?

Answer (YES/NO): NO